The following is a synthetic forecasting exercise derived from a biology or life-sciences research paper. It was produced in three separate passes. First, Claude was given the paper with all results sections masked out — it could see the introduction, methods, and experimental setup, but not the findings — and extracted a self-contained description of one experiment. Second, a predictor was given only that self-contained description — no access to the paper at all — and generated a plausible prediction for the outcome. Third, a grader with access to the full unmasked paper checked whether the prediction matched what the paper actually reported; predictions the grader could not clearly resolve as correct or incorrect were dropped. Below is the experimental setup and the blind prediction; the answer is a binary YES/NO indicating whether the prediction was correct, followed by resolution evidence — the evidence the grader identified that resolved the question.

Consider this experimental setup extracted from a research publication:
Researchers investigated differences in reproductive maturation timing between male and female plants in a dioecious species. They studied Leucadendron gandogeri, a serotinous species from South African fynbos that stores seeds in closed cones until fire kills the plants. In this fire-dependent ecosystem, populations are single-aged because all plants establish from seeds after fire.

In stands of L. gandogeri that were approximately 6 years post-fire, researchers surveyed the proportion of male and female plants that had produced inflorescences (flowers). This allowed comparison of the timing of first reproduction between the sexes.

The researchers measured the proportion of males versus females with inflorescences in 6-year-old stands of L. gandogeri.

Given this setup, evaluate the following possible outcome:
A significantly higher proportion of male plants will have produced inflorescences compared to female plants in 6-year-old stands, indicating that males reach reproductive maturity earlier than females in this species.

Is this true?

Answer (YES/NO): YES